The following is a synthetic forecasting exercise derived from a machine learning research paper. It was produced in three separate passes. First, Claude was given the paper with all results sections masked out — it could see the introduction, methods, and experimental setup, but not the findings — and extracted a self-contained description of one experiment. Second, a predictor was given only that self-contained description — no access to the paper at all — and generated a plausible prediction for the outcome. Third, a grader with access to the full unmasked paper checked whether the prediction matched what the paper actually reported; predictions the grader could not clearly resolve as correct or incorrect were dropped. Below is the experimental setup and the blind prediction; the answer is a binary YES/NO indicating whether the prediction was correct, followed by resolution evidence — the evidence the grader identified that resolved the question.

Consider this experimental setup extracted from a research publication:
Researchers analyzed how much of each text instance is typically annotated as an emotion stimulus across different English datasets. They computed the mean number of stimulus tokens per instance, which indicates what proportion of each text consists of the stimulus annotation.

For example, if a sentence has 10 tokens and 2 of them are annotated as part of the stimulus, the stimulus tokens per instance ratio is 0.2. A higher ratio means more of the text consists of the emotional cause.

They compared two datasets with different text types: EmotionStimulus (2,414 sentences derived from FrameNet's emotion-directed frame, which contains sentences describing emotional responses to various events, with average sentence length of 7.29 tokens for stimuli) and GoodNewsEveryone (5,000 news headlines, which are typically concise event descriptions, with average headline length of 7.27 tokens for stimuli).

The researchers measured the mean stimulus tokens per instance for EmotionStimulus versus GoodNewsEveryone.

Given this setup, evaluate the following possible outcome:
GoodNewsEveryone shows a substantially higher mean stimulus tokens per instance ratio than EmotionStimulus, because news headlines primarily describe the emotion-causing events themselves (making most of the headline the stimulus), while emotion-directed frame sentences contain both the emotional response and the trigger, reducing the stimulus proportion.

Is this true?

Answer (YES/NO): YES